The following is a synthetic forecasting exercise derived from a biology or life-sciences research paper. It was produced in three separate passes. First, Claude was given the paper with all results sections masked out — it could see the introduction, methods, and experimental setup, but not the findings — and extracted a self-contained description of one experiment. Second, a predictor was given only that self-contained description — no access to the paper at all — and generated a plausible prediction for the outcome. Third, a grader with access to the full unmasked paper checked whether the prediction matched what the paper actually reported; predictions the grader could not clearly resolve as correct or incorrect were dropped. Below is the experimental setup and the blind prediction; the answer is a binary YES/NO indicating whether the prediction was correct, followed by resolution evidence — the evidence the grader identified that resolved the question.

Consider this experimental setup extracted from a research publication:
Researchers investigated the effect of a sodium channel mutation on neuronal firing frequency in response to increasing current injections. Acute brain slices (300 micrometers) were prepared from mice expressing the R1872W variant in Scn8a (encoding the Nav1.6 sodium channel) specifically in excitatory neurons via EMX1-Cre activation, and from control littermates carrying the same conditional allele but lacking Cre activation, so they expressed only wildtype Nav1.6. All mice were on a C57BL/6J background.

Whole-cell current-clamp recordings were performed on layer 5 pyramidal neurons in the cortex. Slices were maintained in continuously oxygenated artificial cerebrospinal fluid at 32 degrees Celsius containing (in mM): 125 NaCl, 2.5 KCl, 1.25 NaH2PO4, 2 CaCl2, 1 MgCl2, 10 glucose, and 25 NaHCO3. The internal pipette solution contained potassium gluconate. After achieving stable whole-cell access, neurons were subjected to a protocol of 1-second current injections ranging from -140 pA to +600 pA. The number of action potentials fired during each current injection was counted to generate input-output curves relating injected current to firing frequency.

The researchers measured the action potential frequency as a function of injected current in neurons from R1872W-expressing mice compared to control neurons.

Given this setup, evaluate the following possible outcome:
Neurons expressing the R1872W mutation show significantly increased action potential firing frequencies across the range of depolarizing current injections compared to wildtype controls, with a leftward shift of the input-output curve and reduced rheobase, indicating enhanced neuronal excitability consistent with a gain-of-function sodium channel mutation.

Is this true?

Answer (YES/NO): NO